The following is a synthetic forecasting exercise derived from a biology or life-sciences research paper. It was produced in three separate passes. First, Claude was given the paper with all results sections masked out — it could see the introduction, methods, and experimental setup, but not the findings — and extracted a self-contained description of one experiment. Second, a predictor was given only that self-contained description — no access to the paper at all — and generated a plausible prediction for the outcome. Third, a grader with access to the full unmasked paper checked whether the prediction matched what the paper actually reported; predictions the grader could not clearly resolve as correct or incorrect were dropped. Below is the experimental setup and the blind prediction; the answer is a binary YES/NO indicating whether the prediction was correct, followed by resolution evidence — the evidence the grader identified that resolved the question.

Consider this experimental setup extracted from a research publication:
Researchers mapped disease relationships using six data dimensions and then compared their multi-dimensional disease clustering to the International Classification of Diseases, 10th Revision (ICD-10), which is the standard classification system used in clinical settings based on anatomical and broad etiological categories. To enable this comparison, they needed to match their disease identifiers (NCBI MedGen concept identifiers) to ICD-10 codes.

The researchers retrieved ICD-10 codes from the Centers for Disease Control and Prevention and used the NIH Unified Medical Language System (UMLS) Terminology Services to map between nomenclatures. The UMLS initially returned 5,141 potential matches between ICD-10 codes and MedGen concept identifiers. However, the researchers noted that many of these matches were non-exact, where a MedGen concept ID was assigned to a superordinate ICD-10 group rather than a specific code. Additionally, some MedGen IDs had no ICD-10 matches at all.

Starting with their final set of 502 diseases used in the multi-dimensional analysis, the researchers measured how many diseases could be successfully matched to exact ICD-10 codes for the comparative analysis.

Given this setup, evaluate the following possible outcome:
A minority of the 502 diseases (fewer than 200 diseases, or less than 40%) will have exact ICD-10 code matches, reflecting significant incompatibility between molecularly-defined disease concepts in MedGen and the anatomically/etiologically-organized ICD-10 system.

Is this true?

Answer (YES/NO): YES